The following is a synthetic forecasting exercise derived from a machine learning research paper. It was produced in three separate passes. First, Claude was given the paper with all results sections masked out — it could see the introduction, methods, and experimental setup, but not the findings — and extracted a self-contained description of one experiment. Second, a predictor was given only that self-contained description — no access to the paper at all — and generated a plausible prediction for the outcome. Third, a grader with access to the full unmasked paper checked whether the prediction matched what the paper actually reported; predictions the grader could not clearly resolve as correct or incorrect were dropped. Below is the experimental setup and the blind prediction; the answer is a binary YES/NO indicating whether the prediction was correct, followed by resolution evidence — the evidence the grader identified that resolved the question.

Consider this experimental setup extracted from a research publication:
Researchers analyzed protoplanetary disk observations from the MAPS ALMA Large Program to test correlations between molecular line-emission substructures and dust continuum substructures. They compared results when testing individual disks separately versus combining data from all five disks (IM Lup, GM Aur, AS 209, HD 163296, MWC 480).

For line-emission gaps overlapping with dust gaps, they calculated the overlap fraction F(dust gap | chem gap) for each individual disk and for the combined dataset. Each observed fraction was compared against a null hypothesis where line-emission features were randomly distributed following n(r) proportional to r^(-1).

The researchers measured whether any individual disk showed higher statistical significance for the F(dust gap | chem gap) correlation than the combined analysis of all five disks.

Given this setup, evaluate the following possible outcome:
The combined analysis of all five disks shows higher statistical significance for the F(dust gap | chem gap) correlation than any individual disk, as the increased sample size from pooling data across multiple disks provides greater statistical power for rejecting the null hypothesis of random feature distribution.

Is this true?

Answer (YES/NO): NO